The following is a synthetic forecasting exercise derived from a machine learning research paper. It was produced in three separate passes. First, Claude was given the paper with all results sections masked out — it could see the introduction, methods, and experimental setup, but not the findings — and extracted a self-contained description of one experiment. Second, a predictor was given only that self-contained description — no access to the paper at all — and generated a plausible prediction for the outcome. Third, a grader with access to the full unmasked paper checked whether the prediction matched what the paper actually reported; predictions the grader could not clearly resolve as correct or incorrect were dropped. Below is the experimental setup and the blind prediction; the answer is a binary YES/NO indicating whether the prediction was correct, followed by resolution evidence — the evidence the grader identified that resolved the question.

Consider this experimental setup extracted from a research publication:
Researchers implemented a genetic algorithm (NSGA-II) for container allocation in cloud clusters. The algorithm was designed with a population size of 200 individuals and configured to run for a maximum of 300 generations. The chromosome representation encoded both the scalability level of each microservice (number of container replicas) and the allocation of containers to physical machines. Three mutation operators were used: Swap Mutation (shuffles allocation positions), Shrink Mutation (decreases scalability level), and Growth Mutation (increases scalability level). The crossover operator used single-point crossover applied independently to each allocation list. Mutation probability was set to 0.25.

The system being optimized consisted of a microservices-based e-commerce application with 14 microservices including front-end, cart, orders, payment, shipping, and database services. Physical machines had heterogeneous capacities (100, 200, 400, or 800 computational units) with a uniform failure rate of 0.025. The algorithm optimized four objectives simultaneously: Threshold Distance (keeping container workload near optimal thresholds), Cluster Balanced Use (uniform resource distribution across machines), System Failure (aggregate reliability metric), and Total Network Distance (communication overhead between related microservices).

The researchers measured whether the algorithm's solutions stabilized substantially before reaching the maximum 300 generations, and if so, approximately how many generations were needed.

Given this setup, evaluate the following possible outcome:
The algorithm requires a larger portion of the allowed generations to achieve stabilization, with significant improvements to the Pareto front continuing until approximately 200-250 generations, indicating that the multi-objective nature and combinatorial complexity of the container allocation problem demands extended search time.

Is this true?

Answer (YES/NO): NO